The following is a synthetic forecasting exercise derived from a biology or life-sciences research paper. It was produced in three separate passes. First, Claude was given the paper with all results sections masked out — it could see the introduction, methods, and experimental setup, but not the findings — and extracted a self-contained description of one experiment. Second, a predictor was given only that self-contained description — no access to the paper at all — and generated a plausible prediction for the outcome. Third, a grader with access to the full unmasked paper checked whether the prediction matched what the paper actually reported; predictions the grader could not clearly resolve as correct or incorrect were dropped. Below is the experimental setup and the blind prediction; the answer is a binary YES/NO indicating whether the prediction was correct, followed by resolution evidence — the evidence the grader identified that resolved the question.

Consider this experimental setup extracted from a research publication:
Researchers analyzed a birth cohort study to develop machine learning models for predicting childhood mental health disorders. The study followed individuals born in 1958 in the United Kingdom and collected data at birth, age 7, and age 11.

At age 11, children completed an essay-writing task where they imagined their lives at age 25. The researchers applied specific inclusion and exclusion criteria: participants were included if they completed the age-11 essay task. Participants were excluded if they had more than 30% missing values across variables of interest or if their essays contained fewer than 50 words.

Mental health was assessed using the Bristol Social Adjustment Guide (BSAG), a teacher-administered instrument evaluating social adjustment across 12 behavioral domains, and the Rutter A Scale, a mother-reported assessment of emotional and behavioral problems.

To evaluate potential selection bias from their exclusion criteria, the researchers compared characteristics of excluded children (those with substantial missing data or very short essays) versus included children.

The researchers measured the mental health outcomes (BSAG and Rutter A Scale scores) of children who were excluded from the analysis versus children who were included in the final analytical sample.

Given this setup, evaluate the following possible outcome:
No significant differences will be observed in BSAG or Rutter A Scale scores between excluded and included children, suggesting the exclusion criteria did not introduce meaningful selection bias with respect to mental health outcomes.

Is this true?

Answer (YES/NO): NO